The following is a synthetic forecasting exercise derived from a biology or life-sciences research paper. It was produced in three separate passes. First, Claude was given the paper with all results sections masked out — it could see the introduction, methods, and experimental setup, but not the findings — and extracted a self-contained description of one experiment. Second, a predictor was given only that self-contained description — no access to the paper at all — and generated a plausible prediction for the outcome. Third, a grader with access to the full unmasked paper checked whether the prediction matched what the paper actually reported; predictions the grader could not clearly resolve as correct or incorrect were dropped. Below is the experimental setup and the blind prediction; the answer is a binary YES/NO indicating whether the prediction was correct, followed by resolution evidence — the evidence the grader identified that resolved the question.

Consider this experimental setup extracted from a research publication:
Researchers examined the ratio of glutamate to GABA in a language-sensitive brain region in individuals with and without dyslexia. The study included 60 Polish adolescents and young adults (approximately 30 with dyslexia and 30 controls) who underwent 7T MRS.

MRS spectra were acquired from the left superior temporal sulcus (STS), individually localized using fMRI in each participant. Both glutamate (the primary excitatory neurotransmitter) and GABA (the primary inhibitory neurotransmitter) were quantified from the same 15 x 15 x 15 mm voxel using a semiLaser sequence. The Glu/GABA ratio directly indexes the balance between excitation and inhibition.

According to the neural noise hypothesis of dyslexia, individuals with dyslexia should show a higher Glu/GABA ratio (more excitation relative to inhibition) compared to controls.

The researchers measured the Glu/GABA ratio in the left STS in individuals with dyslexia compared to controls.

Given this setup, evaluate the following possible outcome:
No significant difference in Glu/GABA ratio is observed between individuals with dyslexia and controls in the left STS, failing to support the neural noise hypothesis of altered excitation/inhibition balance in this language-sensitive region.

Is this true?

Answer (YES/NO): YES